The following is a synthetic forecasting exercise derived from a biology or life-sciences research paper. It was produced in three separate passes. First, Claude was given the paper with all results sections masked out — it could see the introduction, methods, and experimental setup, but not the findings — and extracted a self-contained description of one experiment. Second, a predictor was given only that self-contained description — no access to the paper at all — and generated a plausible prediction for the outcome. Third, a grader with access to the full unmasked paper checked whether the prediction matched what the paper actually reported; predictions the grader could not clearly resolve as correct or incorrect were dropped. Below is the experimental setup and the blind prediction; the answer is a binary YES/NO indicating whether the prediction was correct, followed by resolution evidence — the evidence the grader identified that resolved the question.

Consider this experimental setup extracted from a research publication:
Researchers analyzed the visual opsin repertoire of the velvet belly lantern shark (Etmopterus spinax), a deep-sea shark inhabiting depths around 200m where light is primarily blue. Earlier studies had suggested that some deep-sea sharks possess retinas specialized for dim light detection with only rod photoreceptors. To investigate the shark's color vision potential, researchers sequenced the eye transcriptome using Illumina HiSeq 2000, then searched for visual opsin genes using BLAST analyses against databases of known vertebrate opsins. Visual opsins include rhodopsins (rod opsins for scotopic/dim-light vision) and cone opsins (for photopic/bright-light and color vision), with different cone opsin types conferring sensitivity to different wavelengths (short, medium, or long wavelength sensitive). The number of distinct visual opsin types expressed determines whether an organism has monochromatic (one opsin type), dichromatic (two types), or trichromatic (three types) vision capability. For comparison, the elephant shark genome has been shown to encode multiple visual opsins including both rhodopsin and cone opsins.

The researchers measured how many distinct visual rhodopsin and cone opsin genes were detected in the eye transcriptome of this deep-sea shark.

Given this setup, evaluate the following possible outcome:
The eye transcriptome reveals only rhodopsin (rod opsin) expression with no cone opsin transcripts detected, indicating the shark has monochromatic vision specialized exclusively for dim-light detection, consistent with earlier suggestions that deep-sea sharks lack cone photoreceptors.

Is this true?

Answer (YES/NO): YES